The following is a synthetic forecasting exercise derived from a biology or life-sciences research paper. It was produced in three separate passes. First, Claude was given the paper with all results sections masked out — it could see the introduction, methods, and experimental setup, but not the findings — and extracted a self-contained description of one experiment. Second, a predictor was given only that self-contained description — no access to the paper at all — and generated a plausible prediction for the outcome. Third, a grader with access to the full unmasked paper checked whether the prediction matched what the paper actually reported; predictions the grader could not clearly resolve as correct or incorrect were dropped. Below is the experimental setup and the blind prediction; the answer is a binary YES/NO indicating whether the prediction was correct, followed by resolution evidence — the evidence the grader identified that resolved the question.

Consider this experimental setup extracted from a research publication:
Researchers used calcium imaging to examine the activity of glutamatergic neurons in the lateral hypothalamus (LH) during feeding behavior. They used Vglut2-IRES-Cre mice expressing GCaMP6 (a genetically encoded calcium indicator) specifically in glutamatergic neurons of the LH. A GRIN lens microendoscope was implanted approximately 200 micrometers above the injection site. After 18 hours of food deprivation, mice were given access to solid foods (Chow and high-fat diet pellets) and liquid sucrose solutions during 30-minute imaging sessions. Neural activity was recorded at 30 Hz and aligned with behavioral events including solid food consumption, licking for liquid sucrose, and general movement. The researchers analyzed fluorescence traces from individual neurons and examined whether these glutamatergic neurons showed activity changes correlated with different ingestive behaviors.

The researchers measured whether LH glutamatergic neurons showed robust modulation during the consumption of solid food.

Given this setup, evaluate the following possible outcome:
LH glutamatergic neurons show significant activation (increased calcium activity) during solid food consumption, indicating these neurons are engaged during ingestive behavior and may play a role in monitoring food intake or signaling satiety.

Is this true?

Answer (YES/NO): NO